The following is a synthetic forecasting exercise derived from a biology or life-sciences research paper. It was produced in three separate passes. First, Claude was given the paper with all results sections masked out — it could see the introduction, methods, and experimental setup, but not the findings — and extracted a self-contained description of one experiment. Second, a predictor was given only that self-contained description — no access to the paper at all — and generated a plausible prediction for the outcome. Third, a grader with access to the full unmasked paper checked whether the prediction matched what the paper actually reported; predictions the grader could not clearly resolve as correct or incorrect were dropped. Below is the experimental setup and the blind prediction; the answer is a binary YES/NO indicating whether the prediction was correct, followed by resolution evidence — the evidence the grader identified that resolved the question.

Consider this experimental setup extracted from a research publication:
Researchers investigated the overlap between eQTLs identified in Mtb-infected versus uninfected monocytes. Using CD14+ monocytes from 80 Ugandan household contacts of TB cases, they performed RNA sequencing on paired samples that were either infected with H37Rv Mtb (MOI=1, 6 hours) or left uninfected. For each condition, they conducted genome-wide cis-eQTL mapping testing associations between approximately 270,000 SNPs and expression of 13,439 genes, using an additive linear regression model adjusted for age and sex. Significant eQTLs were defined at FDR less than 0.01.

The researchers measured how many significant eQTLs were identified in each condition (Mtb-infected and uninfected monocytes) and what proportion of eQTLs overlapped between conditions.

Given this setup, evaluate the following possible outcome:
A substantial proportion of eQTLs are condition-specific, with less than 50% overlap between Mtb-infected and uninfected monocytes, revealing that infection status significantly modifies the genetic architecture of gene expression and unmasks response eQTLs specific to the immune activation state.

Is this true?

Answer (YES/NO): NO